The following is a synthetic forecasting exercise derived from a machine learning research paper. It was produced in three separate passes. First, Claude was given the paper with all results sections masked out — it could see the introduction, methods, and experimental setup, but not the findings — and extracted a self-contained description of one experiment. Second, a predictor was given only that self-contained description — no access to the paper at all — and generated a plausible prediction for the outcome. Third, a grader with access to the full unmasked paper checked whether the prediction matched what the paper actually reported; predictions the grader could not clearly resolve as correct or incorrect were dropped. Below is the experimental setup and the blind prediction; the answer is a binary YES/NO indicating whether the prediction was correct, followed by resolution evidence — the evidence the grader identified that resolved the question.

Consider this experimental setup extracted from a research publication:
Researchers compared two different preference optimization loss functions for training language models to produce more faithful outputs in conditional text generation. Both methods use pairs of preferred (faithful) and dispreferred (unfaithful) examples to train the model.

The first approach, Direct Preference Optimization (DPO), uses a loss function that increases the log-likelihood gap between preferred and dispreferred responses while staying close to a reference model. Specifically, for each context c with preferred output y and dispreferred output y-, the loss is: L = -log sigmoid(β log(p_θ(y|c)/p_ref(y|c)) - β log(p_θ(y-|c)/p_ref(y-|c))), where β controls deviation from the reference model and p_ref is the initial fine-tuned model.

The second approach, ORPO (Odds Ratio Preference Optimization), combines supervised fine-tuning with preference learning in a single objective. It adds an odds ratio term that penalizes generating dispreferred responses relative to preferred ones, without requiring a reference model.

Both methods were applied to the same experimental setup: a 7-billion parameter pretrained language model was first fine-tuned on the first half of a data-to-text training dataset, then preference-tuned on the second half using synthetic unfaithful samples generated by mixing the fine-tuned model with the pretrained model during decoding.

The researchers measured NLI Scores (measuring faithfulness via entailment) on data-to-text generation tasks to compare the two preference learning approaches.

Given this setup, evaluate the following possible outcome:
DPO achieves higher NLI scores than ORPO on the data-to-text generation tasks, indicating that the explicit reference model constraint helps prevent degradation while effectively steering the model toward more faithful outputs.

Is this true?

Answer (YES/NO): YES